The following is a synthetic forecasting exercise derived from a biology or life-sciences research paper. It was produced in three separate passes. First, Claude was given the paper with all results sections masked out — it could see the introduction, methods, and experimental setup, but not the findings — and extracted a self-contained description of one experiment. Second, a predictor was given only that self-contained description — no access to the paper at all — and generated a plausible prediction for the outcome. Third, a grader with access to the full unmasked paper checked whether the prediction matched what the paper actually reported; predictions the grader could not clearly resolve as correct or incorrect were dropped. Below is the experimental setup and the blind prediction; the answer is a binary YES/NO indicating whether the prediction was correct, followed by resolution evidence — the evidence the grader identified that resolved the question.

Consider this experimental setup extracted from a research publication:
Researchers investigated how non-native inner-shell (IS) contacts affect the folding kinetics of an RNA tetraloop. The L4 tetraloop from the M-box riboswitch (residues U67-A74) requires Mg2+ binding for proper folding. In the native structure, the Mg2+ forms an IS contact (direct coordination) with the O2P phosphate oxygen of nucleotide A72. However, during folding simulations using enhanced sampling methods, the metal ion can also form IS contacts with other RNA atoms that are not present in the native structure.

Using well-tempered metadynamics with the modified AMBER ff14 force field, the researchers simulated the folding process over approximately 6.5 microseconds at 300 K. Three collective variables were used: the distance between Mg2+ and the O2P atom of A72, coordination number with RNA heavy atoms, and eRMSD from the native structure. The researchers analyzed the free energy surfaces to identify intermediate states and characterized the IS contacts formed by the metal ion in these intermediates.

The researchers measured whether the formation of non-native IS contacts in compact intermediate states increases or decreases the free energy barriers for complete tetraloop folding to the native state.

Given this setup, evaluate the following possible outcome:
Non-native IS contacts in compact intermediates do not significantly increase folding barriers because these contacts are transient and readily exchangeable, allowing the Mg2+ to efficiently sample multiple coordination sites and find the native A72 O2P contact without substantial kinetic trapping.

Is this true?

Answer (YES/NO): NO